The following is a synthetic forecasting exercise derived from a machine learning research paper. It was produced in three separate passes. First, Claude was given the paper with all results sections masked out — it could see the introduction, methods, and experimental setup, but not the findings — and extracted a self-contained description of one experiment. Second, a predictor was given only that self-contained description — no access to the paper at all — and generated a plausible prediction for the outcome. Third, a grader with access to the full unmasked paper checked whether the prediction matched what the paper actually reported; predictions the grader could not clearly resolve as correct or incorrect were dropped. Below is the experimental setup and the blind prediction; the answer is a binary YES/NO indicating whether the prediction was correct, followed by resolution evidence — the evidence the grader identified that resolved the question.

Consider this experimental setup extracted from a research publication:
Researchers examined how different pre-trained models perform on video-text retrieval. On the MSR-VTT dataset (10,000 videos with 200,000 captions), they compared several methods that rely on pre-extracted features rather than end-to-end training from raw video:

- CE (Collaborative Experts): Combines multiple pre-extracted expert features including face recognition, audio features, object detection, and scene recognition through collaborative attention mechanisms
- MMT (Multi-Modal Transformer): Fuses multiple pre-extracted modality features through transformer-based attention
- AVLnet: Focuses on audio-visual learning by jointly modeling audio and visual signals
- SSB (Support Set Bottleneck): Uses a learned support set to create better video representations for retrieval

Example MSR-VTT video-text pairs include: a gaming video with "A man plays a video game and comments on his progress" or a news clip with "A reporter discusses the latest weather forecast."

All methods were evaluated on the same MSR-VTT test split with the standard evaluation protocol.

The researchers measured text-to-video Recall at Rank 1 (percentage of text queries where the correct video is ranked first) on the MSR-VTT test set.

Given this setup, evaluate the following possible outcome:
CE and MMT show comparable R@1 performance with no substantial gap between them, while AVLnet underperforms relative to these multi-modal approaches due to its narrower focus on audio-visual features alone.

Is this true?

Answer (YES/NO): NO